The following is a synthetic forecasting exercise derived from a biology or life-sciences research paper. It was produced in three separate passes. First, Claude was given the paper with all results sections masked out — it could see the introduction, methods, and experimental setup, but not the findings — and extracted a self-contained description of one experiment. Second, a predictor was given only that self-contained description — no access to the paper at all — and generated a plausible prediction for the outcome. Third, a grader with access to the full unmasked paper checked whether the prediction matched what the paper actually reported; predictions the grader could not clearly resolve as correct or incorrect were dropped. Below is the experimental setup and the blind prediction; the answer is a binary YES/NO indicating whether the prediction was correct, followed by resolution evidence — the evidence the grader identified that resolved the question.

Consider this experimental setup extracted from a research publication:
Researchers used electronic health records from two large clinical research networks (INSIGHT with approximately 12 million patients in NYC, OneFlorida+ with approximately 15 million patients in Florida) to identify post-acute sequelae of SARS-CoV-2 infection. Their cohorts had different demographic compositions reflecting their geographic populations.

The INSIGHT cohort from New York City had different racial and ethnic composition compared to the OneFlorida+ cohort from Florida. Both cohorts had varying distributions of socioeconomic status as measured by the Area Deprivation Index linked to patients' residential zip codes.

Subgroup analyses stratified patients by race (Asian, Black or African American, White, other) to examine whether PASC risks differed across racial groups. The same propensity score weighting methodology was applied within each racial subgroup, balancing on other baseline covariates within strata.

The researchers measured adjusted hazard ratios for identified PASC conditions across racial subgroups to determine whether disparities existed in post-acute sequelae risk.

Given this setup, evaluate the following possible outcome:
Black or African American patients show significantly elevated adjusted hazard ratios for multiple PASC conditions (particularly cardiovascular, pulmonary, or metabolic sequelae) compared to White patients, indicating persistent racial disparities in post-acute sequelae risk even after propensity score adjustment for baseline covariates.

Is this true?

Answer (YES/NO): NO